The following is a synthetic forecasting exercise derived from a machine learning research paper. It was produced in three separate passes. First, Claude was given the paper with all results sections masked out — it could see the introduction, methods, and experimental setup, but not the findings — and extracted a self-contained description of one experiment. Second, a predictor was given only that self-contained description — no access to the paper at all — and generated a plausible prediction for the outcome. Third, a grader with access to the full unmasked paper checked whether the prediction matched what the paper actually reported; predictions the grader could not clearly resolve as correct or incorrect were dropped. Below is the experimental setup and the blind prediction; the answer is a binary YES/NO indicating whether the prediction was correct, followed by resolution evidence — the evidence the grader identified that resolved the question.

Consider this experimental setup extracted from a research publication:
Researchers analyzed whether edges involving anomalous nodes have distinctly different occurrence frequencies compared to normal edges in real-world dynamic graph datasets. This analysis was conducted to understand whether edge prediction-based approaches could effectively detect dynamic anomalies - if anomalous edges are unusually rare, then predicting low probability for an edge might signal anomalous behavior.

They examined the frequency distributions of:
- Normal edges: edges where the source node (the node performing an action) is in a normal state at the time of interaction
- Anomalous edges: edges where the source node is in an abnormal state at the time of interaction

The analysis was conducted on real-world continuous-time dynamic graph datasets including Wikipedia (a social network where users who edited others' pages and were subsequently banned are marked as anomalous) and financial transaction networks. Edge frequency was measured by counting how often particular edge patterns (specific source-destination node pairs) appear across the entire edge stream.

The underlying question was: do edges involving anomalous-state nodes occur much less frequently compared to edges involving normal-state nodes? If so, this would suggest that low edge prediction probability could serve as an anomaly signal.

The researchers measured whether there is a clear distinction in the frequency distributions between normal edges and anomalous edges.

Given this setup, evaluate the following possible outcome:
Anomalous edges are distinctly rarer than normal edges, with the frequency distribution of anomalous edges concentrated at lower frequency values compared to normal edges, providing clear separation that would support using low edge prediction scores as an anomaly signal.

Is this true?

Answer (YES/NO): NO